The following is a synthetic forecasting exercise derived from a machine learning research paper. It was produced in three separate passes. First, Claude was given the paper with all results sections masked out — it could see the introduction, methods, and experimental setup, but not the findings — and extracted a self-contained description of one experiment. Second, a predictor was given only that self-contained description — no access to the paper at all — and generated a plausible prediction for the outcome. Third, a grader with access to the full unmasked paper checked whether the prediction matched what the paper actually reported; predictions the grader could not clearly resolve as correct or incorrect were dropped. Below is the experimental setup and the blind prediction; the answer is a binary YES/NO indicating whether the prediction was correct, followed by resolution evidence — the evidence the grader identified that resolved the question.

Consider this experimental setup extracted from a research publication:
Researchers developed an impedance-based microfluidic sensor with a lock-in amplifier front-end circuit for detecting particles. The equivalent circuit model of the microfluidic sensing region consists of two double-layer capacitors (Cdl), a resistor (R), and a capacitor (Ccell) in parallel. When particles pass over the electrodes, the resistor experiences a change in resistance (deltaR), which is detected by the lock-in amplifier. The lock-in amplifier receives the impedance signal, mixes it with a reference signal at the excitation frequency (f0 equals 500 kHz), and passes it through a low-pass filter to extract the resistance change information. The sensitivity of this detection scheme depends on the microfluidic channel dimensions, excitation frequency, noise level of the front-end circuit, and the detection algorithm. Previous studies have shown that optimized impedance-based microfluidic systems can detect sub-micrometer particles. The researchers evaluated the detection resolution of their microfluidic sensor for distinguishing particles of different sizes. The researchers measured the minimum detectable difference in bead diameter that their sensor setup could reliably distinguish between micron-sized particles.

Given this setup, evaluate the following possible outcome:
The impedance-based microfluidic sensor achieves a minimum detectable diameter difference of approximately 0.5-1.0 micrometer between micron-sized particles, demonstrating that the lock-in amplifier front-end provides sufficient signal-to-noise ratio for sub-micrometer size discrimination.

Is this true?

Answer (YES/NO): NO